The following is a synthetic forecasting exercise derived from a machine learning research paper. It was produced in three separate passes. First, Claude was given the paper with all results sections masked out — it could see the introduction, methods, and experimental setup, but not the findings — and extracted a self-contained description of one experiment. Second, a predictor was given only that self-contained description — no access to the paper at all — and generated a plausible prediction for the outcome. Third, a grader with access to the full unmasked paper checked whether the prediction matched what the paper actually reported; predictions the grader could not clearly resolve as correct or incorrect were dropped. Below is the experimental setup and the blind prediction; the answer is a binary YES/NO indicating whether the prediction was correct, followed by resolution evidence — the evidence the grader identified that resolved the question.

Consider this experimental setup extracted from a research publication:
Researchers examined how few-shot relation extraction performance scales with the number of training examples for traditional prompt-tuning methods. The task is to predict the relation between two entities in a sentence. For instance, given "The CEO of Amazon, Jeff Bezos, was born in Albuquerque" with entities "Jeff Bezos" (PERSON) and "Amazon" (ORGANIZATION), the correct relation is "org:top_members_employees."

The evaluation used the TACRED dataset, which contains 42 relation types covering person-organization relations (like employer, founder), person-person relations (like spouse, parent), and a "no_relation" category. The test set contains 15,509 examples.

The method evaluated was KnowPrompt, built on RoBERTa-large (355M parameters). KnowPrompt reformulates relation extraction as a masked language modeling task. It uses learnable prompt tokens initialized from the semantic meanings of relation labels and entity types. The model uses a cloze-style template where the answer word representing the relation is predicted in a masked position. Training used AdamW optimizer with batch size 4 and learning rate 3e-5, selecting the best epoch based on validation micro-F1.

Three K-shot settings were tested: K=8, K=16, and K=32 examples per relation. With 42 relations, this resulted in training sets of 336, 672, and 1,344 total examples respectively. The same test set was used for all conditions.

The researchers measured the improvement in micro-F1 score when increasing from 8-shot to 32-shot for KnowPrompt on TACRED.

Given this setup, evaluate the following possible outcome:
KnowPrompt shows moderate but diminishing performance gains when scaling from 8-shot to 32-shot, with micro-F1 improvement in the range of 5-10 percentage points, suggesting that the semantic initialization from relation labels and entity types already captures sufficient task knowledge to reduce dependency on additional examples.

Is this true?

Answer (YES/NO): NO